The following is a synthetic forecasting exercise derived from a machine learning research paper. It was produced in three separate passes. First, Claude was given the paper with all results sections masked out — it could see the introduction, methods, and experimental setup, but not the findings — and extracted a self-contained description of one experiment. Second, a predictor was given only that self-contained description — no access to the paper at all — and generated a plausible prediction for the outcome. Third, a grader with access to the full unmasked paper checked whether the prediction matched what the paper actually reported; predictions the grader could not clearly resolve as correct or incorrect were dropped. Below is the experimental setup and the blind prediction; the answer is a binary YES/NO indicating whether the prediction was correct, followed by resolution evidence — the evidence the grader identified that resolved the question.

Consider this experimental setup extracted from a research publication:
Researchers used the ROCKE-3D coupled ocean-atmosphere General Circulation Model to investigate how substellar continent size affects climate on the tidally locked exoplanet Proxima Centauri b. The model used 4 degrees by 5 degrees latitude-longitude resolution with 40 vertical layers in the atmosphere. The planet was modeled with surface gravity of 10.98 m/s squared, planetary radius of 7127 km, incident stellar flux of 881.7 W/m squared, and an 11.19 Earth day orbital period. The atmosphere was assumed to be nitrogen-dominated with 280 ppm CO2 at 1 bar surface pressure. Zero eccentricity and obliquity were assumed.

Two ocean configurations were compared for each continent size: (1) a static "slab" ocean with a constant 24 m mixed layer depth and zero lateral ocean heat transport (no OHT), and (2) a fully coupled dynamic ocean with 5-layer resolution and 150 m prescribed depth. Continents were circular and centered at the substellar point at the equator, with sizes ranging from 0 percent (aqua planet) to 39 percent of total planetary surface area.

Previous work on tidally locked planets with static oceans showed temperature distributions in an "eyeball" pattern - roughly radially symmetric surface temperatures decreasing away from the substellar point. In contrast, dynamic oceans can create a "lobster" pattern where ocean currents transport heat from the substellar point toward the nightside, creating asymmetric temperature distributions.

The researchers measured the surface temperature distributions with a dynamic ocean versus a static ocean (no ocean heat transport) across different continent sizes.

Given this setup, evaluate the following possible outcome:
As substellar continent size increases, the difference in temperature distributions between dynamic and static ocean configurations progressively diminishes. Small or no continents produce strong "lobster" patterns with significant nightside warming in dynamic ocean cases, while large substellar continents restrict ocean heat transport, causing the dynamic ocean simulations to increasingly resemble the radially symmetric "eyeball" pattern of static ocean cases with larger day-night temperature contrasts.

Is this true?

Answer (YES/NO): YES